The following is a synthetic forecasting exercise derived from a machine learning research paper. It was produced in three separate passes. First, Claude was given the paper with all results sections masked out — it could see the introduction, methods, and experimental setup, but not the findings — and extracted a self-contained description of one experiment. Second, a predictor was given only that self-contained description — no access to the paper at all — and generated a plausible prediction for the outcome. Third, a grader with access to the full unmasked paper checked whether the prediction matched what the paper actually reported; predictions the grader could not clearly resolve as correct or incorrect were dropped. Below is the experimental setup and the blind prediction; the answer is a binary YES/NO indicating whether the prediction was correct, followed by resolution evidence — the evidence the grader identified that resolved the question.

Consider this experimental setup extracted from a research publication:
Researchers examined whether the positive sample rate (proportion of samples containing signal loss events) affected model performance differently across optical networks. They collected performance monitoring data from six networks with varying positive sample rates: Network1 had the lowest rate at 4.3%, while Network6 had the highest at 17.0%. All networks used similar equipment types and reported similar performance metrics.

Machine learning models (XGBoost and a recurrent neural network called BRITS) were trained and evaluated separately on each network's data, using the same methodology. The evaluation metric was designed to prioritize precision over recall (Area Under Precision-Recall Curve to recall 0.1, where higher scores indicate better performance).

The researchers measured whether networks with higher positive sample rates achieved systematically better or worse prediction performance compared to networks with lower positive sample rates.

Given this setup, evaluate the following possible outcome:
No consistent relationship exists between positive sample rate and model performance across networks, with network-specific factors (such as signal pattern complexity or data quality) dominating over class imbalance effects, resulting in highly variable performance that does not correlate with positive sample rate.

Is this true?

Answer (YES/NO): YES